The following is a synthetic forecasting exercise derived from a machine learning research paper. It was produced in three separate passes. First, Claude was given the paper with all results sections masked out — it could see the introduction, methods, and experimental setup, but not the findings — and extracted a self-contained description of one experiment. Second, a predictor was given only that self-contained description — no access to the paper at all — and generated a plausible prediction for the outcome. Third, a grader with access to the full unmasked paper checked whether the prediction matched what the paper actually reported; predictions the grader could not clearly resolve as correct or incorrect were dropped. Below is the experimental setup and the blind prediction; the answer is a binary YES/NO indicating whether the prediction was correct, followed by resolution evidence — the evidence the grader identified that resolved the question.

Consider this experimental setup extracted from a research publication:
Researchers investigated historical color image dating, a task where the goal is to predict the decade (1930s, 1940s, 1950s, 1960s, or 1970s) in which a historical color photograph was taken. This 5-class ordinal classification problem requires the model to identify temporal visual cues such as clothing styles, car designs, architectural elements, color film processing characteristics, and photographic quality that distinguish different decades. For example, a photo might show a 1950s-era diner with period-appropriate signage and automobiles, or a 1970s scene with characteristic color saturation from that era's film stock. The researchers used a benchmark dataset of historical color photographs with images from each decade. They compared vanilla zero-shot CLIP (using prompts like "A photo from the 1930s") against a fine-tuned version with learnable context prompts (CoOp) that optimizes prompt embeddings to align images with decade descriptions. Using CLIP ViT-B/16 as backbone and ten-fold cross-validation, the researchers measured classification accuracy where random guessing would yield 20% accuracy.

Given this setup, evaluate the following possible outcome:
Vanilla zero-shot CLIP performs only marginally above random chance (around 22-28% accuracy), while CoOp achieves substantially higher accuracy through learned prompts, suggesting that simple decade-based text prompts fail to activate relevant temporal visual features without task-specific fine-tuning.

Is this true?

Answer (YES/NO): NO